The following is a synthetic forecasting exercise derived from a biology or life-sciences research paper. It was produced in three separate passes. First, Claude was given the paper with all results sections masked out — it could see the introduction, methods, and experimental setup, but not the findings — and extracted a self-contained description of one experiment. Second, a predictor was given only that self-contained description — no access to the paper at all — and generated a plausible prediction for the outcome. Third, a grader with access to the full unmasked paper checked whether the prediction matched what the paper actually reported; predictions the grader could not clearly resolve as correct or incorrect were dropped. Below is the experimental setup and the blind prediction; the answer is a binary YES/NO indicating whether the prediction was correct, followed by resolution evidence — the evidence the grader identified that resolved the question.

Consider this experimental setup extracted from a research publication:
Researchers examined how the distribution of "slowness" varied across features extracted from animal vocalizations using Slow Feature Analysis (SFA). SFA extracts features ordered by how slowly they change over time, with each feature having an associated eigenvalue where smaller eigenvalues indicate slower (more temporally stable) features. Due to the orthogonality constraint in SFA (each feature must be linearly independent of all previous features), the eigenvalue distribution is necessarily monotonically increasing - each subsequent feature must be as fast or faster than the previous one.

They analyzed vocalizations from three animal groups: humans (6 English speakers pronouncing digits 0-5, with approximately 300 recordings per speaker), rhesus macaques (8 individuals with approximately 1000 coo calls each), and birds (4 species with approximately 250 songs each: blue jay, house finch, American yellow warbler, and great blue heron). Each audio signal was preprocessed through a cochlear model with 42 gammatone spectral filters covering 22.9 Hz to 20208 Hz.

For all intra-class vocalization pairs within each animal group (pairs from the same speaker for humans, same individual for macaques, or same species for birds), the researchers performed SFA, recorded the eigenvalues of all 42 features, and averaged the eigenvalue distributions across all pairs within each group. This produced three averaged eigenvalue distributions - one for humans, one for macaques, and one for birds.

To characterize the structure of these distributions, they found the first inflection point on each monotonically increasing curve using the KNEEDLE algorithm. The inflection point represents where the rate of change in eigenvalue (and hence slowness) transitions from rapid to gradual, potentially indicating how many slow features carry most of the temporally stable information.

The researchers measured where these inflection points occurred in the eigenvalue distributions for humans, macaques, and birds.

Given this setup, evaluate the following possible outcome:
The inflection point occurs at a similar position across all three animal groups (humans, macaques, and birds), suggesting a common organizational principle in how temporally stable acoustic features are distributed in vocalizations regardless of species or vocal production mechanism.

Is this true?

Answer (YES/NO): YES